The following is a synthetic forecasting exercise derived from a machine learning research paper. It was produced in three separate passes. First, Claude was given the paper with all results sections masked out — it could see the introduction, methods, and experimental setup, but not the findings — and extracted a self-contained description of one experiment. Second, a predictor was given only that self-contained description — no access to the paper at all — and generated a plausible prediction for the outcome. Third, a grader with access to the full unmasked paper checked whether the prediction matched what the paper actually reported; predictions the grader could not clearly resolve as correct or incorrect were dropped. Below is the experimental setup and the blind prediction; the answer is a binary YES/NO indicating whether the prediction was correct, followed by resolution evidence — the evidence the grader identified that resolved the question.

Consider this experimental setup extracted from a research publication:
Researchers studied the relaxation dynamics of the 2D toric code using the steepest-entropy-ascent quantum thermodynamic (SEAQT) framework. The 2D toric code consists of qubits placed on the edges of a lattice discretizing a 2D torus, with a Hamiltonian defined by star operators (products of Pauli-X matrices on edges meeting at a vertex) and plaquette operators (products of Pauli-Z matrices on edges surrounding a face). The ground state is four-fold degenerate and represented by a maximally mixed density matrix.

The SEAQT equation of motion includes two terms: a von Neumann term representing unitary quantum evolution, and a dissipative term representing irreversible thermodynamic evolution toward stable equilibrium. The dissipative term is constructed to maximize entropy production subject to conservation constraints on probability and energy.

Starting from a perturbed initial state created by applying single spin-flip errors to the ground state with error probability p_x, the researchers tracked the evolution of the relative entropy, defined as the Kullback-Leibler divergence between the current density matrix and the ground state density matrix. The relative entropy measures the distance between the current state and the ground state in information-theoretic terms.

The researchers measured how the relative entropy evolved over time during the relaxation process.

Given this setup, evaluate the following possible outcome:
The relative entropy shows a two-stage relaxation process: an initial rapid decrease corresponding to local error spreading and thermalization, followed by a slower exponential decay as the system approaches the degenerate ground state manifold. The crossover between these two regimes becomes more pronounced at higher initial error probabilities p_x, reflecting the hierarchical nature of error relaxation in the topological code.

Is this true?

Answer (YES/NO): NO